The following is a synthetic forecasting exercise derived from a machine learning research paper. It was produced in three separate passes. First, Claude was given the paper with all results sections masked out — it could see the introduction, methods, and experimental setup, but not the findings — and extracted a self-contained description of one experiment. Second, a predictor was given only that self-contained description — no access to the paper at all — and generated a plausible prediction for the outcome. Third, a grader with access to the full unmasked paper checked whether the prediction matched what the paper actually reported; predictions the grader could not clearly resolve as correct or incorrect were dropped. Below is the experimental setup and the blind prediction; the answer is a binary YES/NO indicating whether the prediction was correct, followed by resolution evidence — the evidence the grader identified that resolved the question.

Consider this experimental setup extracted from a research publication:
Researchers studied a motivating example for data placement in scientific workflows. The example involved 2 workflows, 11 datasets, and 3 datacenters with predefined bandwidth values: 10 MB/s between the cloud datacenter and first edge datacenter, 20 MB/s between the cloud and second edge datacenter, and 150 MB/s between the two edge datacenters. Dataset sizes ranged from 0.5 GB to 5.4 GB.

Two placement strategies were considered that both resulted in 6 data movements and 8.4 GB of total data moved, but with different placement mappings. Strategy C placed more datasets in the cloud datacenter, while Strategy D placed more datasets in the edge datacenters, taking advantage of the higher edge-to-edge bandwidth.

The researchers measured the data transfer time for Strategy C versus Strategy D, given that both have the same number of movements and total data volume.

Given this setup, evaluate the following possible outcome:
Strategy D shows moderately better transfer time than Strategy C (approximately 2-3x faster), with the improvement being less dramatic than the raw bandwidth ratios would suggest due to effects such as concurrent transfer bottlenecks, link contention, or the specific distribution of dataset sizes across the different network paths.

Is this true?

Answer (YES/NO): NO